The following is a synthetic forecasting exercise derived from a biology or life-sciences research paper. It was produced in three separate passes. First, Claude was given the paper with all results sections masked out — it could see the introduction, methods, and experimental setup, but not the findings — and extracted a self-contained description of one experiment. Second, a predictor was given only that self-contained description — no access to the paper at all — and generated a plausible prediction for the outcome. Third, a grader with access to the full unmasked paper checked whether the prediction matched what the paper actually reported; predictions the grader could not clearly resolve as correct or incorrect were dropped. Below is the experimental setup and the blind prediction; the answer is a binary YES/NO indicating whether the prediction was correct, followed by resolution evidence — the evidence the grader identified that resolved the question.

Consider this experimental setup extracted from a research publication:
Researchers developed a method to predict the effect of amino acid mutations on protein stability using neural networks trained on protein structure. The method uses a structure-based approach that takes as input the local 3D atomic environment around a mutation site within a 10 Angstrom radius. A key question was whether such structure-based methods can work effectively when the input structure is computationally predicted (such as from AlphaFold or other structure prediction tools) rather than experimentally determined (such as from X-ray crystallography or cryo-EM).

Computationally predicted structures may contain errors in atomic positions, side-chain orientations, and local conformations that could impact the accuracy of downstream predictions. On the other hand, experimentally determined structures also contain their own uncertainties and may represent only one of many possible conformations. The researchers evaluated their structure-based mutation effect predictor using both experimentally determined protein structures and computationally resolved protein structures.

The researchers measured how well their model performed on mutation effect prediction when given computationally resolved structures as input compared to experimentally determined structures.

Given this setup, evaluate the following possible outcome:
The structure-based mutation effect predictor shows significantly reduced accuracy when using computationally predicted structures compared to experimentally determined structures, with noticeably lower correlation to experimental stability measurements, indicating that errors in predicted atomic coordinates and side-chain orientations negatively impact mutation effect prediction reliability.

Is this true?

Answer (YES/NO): NO